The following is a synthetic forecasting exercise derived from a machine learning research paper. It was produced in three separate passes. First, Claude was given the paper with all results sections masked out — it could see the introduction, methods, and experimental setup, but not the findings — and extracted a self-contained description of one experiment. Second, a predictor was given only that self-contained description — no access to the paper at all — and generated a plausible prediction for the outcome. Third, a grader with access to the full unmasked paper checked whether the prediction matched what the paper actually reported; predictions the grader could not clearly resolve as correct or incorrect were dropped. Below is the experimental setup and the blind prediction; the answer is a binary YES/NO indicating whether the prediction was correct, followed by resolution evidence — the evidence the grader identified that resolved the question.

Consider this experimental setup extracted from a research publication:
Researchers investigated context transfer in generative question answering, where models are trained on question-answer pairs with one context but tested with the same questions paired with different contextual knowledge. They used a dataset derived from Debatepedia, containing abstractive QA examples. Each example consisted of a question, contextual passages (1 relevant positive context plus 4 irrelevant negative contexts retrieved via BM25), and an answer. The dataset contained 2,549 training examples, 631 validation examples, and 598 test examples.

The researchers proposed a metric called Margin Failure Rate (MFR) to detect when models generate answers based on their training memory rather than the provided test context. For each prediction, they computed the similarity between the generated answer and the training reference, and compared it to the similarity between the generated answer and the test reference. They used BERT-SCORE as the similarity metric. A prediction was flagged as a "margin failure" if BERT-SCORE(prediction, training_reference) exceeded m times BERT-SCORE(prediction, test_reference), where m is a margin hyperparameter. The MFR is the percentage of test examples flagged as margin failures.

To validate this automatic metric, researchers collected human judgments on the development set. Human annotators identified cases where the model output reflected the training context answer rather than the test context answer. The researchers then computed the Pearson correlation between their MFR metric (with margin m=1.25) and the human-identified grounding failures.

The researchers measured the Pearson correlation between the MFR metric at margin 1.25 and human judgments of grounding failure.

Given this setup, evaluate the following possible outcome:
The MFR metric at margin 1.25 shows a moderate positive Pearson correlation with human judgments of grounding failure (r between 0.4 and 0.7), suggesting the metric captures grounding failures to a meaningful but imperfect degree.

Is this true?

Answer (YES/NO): YES